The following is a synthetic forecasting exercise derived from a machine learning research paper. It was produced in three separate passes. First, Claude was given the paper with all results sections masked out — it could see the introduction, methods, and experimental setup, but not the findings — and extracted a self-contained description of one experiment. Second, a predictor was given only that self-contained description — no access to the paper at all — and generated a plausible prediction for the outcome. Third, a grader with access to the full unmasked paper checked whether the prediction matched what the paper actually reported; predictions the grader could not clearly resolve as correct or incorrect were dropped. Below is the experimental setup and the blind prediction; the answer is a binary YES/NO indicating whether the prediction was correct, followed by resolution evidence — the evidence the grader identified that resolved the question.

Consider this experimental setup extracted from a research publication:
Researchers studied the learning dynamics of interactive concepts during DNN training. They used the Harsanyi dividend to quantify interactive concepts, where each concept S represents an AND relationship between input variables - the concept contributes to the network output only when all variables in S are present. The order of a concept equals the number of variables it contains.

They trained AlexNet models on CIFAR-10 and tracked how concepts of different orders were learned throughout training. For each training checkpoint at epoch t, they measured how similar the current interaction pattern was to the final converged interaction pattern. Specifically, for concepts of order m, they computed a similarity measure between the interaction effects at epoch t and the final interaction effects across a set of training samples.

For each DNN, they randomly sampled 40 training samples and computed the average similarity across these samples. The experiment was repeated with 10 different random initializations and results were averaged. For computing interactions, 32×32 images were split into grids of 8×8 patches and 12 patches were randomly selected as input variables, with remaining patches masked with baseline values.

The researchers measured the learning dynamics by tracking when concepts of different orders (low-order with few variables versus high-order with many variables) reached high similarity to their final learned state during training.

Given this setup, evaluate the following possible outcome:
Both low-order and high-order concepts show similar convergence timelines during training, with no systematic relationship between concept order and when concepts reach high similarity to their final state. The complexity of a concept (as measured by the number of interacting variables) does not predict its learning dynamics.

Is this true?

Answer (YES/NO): NO